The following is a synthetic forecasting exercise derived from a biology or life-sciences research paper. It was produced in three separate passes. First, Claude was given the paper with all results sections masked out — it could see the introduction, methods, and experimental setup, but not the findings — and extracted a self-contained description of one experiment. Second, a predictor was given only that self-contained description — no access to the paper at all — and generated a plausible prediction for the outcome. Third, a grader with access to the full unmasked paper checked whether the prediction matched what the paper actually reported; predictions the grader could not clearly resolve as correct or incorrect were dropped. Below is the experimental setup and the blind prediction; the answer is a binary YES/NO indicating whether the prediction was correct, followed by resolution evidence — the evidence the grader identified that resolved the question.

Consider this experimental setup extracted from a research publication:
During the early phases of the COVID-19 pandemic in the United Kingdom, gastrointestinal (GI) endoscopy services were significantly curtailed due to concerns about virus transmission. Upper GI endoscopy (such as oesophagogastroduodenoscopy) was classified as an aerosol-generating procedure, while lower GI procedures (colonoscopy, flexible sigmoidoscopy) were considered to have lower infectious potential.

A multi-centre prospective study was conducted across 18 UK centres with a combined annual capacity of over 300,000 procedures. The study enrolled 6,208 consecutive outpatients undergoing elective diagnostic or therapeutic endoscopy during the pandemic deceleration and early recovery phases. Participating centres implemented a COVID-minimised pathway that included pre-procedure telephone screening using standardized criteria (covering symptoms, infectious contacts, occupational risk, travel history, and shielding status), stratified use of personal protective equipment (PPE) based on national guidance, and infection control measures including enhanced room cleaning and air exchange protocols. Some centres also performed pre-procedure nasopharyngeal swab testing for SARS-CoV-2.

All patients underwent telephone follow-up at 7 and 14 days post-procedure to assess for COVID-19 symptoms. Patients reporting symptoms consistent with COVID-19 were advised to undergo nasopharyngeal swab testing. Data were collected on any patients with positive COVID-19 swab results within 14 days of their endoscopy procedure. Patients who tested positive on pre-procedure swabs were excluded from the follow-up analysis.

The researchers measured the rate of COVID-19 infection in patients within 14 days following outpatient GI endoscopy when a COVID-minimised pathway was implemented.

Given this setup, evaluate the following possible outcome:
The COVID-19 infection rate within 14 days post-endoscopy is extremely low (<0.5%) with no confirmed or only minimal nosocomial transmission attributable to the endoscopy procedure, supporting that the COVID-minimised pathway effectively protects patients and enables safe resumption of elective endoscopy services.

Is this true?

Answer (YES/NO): YES